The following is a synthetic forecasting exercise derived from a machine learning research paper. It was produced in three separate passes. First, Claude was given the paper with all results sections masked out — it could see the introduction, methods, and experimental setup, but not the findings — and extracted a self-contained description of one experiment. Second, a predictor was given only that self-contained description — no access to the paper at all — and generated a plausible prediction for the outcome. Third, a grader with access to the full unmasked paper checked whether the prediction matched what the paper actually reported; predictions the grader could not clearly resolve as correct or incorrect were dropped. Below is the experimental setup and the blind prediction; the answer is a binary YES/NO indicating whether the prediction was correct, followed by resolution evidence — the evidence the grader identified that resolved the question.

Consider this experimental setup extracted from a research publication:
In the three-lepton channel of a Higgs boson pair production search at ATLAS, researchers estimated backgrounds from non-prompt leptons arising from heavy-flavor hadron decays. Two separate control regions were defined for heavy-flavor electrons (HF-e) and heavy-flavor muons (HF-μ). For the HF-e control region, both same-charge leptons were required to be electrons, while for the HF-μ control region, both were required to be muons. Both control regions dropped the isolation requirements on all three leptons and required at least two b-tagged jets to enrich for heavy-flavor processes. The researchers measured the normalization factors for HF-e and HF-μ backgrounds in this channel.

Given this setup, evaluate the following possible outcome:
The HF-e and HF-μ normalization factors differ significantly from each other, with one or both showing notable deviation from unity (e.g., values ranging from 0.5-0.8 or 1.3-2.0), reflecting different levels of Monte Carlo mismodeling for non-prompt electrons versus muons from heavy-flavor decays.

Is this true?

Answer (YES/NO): NO